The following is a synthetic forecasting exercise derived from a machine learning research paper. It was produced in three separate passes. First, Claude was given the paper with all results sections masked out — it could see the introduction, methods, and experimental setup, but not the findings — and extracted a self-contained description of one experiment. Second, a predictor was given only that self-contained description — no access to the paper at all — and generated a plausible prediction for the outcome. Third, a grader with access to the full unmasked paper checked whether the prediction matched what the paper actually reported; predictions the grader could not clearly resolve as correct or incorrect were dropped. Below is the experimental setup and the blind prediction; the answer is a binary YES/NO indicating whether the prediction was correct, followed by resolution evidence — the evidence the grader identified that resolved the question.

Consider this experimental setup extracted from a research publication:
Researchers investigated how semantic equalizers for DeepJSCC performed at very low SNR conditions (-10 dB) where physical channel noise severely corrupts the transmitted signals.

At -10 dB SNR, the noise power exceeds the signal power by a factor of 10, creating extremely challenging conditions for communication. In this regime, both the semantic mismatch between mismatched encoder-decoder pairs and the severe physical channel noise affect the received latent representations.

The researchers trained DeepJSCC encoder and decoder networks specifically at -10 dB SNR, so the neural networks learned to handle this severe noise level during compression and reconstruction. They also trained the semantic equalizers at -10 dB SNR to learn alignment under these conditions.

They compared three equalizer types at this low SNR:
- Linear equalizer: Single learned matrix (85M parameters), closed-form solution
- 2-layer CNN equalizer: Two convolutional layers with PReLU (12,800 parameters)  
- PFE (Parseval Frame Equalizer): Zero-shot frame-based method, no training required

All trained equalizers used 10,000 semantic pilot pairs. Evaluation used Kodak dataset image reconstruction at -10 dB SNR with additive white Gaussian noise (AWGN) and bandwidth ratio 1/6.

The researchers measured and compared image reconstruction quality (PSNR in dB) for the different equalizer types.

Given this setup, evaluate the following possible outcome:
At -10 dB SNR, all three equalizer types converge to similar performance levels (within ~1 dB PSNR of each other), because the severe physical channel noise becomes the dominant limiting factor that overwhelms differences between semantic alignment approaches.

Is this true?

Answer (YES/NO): NO